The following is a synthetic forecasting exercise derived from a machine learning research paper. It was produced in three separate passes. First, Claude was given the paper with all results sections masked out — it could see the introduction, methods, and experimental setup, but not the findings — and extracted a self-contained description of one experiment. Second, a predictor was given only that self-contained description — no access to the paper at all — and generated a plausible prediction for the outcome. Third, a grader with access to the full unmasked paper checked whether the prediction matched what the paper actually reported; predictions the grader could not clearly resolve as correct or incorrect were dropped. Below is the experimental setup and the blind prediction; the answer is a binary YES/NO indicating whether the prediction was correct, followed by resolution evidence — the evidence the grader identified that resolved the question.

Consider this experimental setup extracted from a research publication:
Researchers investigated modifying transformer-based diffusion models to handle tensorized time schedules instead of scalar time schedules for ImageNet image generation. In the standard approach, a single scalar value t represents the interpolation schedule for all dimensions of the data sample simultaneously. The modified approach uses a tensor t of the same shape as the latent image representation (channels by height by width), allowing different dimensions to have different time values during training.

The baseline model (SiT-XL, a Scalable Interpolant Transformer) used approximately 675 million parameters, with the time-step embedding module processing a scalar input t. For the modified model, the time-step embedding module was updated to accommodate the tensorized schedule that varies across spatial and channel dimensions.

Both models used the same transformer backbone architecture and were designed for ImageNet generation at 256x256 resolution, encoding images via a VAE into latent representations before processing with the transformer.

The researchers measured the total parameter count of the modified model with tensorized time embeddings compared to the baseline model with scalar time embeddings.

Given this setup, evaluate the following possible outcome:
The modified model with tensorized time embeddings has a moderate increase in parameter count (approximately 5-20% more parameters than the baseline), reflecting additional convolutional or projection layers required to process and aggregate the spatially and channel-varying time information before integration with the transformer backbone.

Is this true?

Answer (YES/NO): NO